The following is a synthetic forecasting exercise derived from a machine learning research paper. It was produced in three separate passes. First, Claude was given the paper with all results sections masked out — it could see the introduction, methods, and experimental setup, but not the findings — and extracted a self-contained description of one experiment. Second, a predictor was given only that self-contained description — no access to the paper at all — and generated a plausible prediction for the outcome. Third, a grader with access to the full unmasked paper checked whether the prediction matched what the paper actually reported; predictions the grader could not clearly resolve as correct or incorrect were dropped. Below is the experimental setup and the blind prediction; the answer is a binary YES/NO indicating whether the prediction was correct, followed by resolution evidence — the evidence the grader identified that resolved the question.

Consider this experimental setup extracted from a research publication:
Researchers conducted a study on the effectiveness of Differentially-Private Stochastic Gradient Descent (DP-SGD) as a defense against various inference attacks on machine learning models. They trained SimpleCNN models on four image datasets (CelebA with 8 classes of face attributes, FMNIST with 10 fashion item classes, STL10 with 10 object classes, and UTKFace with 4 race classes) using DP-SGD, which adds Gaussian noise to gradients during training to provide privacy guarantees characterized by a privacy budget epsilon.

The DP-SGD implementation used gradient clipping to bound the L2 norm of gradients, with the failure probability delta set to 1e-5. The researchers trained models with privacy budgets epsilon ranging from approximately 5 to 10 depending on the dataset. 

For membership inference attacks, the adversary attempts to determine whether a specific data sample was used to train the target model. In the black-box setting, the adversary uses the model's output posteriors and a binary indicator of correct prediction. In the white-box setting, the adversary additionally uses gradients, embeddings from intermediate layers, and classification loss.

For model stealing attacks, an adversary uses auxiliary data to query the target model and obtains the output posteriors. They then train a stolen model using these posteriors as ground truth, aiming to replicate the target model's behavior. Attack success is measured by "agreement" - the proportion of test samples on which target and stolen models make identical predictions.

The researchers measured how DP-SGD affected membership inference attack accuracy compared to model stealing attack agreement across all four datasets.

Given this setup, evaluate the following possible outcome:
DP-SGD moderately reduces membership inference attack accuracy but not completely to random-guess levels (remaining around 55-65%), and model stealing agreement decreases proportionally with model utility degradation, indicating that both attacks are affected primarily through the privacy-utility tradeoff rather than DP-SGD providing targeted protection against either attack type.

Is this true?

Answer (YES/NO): NO